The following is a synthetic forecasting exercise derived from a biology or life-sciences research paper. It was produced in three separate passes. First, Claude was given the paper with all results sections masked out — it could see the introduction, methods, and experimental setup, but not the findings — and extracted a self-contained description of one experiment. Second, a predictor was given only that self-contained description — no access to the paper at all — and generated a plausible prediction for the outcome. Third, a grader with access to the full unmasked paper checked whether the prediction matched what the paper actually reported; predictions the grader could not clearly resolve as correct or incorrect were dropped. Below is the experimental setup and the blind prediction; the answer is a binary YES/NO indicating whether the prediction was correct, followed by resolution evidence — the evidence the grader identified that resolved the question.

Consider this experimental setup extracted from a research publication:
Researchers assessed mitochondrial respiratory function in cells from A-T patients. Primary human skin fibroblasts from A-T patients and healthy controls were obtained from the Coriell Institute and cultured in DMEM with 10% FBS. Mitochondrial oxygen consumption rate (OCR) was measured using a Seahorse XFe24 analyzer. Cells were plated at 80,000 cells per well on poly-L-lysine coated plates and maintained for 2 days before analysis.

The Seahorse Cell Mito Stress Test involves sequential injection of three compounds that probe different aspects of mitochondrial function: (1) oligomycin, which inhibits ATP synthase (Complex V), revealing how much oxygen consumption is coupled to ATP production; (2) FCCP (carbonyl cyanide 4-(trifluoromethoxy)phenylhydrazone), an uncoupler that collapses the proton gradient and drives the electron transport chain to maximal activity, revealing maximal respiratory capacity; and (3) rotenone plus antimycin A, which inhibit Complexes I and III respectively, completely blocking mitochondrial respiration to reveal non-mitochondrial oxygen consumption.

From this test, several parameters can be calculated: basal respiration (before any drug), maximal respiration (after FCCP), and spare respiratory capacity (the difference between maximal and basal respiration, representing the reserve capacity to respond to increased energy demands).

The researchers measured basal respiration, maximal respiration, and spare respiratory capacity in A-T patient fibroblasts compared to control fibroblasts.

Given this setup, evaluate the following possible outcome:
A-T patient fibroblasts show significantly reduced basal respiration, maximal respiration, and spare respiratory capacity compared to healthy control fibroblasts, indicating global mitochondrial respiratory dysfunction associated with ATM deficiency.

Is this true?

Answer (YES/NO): NO